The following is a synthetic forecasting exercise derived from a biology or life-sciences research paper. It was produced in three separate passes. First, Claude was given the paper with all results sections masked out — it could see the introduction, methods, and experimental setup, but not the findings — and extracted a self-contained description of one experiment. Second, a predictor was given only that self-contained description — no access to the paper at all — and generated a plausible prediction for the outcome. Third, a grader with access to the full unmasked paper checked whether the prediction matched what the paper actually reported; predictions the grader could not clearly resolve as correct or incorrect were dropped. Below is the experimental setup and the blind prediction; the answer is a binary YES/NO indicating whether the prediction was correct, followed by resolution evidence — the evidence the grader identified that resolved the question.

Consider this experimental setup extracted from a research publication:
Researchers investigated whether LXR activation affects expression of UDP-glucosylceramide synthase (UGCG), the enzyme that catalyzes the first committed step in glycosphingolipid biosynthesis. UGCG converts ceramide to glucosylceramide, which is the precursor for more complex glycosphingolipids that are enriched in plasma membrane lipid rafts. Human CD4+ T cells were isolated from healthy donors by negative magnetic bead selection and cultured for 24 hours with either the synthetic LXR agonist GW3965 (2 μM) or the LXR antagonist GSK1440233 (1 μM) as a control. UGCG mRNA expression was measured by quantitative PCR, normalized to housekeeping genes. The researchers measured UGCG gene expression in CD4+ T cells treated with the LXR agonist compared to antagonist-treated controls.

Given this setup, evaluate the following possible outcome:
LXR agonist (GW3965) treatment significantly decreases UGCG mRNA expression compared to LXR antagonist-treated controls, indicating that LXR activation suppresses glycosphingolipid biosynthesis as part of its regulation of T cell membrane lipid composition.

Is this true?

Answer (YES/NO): NO